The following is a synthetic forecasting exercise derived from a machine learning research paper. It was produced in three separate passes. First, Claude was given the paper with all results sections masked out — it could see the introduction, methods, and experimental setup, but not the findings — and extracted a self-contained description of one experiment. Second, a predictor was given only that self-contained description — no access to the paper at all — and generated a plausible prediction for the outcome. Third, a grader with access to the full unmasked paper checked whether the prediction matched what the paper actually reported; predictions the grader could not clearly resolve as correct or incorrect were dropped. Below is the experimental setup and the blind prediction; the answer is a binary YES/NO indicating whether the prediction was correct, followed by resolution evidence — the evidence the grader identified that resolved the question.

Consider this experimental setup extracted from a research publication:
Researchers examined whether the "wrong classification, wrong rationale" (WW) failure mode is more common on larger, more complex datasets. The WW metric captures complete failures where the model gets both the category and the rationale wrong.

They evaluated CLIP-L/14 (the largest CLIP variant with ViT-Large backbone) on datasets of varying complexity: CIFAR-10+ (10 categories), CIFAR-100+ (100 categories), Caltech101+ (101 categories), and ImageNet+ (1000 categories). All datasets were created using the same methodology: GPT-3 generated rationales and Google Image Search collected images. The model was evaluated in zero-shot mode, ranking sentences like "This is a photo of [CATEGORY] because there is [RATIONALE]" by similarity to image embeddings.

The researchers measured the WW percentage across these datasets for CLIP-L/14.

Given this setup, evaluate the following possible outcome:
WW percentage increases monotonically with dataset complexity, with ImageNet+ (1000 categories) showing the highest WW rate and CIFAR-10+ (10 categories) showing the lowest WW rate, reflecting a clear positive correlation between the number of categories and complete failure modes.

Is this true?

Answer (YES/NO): NO